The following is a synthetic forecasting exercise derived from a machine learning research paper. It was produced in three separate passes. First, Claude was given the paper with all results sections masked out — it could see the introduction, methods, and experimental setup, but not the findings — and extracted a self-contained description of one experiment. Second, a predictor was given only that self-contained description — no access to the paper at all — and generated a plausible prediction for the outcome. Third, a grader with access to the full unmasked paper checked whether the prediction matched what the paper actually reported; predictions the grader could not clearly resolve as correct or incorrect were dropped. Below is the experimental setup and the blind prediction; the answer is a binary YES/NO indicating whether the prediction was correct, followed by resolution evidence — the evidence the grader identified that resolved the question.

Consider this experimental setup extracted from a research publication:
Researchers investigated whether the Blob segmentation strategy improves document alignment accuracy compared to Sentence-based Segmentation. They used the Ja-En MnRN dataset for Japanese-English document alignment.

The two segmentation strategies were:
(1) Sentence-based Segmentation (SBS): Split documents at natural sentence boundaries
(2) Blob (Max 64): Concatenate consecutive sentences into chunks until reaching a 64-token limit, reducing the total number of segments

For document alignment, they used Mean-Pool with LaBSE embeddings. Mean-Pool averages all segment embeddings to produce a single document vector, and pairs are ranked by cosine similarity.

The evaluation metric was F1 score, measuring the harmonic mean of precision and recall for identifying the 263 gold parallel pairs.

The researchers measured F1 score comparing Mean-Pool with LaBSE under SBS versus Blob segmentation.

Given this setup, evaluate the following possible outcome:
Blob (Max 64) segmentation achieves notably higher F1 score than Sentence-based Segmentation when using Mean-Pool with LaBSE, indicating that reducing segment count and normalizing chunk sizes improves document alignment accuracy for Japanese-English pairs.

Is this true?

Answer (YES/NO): YES